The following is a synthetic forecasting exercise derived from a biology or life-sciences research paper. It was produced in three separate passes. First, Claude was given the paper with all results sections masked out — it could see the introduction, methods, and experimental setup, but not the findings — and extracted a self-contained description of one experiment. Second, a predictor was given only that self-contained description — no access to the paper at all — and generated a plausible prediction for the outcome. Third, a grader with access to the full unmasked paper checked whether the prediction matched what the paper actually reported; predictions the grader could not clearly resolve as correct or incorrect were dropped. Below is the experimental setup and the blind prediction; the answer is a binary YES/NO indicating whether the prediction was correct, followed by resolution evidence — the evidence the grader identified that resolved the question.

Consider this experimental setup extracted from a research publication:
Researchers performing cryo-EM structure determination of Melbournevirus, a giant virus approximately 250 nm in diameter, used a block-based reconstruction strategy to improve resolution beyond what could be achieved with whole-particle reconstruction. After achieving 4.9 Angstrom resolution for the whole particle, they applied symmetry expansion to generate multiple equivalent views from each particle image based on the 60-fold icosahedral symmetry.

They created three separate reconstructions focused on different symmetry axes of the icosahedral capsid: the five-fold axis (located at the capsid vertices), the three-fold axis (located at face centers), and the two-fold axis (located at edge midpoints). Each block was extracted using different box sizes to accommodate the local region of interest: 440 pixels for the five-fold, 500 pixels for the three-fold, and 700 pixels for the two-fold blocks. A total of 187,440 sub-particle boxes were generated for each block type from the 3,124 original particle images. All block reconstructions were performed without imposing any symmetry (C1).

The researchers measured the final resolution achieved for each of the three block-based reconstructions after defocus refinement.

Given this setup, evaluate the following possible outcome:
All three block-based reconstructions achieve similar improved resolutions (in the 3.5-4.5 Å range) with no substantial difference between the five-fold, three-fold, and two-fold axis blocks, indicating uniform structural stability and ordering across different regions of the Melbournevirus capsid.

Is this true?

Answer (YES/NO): YES